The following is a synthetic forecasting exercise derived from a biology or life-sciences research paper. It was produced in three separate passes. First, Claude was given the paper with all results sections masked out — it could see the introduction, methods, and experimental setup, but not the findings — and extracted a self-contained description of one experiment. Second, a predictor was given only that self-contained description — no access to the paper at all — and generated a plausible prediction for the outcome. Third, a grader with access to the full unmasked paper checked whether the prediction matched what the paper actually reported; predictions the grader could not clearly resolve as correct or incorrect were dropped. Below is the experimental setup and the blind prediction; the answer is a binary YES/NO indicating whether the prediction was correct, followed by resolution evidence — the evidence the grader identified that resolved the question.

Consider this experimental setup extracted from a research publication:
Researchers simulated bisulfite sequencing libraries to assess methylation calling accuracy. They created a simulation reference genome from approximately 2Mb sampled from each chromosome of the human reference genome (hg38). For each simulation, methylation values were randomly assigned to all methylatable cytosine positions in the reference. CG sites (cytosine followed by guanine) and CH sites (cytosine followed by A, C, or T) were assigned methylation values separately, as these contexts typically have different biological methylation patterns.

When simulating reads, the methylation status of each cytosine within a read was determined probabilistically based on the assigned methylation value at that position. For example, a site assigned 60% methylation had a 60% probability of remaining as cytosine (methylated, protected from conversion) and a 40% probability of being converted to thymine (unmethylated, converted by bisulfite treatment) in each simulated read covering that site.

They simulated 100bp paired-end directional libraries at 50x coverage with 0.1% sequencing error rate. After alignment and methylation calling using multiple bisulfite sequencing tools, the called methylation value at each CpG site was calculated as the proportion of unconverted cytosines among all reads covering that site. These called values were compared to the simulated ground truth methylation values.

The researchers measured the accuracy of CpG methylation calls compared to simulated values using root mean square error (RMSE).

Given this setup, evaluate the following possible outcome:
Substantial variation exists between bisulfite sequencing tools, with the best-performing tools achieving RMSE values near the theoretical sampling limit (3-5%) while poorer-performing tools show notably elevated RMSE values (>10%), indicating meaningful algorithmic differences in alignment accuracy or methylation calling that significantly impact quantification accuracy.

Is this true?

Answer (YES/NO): NO